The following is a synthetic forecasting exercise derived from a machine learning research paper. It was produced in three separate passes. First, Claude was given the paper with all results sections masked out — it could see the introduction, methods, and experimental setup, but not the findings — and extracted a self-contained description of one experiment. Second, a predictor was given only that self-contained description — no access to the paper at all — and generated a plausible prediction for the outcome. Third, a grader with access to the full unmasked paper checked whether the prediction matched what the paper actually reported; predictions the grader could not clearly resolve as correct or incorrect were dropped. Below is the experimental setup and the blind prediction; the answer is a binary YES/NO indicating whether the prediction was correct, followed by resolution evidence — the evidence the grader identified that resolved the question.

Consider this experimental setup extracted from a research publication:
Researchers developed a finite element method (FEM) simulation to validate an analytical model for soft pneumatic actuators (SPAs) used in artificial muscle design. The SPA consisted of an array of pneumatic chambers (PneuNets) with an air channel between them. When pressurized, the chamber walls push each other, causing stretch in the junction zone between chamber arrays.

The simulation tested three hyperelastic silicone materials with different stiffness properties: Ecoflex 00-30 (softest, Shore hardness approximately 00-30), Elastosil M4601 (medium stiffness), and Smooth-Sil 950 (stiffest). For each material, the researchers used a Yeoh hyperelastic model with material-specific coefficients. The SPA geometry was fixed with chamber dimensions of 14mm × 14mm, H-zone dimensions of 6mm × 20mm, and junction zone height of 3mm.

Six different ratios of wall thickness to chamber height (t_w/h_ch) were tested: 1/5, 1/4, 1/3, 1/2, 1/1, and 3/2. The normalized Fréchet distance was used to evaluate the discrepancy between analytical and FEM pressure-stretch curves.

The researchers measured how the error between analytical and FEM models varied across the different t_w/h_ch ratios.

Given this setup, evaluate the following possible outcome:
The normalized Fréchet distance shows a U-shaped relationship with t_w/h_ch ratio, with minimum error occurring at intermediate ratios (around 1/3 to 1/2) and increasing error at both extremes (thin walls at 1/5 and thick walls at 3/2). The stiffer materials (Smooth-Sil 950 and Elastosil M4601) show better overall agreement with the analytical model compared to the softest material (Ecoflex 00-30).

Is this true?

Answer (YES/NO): NO